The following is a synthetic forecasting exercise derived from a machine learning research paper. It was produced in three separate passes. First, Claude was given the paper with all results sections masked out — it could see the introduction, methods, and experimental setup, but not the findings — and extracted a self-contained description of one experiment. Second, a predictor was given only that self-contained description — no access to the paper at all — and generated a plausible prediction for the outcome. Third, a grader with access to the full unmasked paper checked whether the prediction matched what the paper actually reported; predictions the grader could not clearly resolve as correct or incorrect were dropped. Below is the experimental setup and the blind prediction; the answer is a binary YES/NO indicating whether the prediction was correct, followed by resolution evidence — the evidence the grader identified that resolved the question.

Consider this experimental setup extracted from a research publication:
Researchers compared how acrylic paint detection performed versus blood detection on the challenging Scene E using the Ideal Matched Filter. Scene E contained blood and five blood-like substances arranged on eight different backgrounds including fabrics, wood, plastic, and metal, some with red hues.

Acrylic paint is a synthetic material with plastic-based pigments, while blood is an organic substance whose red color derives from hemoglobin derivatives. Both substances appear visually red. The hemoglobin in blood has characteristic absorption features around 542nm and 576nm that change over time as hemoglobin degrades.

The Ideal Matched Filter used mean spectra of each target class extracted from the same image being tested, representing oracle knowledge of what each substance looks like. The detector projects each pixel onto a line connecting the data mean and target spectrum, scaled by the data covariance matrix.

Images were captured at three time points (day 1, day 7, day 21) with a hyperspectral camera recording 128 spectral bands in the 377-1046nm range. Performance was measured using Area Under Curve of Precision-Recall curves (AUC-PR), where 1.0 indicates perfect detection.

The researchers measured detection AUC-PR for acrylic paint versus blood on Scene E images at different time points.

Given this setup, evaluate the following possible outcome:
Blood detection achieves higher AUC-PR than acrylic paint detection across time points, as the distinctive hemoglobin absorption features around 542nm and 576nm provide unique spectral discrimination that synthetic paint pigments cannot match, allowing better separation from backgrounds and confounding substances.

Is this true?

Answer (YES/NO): NO